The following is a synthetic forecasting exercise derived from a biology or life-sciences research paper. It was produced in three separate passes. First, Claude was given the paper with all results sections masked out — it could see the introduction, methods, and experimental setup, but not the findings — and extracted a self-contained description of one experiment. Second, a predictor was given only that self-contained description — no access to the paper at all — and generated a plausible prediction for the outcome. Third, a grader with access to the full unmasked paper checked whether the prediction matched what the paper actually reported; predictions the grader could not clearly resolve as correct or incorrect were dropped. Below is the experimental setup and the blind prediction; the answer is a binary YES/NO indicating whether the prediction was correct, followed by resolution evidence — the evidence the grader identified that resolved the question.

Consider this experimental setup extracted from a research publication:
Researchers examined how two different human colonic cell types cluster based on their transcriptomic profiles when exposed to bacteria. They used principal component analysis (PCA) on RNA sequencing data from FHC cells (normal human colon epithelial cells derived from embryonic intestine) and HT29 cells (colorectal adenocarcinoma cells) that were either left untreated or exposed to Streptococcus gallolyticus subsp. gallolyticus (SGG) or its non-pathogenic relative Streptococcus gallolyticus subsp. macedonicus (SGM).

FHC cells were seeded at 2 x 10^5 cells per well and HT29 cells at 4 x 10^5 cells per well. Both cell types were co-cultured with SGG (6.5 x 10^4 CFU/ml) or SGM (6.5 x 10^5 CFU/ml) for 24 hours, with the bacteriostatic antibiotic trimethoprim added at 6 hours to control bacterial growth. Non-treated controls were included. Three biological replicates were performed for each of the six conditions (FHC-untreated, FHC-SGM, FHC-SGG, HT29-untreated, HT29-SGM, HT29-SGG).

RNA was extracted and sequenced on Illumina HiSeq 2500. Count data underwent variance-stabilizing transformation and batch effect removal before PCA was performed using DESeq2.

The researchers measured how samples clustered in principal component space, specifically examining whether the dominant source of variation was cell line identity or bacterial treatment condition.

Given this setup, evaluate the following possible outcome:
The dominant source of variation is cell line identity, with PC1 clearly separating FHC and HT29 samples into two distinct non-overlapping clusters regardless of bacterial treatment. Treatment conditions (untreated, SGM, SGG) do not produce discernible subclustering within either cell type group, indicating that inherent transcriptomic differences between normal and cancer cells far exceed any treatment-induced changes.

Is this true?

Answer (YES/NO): NO